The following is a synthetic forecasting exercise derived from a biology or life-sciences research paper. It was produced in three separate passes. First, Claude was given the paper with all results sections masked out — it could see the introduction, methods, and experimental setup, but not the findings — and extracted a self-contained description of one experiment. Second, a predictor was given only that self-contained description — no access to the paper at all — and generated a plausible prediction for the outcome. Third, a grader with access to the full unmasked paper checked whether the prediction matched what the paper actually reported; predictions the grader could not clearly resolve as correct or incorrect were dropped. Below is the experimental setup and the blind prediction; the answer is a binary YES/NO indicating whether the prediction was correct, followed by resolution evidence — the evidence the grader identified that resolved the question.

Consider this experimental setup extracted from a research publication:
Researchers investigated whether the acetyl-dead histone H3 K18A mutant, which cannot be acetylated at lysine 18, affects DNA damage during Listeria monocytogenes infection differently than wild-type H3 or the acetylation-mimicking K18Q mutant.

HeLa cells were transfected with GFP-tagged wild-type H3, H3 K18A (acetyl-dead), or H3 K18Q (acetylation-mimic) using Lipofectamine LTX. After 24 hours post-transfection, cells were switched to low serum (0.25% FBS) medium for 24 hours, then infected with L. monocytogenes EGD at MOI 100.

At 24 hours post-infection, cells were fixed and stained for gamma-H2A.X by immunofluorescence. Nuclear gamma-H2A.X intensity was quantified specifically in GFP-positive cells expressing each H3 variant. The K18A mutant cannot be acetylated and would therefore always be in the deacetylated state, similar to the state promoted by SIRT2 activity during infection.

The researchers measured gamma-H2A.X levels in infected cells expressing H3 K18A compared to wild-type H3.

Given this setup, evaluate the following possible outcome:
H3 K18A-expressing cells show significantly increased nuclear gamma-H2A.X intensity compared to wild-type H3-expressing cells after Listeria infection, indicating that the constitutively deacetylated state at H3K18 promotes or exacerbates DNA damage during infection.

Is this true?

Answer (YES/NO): NO